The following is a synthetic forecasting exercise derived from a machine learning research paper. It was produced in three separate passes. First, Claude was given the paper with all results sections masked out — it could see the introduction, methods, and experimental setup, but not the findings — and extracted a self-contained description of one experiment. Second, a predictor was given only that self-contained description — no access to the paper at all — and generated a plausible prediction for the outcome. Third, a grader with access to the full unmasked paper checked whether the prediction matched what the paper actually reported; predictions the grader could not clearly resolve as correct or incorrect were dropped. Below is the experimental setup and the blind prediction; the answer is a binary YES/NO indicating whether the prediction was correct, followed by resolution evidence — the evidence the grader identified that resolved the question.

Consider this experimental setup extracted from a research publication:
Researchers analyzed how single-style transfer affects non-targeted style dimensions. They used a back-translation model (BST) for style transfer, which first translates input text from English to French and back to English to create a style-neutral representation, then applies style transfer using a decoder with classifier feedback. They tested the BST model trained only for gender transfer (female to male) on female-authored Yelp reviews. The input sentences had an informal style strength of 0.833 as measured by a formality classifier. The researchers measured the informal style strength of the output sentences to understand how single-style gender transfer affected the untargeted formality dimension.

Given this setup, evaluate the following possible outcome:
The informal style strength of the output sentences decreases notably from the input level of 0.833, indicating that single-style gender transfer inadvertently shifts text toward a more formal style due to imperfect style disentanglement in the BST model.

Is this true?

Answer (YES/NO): NO